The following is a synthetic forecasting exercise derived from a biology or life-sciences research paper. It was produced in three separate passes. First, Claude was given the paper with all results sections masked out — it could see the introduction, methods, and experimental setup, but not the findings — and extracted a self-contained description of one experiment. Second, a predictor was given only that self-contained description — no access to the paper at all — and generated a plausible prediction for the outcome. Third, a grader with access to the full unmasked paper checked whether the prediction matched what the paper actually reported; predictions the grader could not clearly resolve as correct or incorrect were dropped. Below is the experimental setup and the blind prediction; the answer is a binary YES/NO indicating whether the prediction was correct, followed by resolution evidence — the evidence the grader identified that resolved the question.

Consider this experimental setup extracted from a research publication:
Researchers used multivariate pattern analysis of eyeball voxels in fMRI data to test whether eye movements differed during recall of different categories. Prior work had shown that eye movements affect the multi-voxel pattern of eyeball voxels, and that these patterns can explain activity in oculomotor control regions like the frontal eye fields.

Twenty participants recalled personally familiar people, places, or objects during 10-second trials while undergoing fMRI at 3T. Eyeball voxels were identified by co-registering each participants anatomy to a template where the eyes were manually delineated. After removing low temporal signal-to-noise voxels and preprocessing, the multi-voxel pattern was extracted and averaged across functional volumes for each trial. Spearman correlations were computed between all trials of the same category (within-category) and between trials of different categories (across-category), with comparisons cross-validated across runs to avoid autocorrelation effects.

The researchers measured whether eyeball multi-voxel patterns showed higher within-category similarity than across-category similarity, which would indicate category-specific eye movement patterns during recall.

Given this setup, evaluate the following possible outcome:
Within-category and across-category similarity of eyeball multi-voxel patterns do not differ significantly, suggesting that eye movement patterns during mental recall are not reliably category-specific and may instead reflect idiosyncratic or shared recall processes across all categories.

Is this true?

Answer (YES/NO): YES